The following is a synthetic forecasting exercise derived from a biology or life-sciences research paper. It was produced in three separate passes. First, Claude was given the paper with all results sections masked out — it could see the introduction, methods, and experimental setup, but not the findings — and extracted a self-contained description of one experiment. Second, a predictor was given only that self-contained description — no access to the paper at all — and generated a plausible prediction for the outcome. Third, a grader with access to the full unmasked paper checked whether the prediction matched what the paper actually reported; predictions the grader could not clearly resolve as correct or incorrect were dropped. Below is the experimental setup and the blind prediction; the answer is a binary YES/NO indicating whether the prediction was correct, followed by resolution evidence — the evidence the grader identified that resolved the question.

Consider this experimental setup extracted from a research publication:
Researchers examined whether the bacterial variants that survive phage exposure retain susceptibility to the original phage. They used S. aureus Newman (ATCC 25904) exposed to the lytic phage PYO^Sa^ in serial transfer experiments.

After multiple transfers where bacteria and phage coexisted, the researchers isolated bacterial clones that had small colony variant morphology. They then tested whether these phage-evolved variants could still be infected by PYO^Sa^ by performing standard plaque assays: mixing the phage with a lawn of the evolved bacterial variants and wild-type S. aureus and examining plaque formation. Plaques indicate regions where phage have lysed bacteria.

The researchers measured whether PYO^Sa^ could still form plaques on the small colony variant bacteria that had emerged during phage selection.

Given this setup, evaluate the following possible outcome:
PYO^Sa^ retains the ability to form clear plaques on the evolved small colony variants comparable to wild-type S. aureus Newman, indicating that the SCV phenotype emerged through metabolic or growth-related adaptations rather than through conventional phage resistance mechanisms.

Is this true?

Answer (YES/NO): NO